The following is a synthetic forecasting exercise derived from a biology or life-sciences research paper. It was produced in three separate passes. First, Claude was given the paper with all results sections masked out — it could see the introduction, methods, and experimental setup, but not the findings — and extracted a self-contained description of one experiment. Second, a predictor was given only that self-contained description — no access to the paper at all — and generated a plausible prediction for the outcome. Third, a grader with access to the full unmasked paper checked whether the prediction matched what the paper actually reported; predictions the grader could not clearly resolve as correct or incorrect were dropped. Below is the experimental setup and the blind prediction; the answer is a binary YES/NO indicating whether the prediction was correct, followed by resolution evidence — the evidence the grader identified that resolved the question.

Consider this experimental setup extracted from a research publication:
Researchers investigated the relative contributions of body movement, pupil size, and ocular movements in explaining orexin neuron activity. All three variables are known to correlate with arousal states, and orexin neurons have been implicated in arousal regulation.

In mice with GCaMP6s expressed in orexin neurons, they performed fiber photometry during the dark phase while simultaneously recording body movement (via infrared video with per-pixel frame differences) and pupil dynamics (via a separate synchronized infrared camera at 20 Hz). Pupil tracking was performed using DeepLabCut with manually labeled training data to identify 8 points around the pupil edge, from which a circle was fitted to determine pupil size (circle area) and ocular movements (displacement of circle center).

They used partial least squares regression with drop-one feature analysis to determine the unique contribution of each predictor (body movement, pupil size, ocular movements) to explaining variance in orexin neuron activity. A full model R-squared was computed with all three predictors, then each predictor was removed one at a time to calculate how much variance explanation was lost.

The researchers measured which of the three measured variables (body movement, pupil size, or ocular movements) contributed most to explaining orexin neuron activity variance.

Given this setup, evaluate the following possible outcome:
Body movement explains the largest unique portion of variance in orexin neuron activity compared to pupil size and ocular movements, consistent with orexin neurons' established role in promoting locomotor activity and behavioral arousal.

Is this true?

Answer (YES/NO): YES